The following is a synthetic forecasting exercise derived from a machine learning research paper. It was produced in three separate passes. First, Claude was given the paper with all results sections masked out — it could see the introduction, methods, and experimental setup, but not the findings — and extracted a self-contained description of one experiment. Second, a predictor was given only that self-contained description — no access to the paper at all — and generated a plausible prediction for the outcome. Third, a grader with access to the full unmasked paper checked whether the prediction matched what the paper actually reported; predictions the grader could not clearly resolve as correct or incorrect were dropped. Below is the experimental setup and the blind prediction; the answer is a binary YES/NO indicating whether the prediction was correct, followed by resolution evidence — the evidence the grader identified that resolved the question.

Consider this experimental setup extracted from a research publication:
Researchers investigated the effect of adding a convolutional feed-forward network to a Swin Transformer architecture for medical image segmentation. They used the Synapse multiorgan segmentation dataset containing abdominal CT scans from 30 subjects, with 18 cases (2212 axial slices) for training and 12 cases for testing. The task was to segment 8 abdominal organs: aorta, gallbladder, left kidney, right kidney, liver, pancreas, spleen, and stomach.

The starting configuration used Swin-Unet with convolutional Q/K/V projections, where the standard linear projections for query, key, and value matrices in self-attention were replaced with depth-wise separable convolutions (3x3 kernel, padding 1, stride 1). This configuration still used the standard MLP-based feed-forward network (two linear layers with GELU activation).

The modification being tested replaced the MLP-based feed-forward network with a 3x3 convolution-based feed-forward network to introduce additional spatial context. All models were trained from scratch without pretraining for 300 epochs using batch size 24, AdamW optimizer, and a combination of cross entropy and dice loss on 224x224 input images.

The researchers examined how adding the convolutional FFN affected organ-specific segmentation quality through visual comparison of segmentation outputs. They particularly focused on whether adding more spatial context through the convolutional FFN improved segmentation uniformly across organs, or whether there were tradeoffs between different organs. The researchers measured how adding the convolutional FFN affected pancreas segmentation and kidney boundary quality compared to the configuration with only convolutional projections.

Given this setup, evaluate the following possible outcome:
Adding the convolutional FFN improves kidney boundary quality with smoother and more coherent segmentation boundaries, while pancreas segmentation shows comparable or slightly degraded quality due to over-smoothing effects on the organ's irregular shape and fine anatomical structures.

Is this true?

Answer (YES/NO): NO